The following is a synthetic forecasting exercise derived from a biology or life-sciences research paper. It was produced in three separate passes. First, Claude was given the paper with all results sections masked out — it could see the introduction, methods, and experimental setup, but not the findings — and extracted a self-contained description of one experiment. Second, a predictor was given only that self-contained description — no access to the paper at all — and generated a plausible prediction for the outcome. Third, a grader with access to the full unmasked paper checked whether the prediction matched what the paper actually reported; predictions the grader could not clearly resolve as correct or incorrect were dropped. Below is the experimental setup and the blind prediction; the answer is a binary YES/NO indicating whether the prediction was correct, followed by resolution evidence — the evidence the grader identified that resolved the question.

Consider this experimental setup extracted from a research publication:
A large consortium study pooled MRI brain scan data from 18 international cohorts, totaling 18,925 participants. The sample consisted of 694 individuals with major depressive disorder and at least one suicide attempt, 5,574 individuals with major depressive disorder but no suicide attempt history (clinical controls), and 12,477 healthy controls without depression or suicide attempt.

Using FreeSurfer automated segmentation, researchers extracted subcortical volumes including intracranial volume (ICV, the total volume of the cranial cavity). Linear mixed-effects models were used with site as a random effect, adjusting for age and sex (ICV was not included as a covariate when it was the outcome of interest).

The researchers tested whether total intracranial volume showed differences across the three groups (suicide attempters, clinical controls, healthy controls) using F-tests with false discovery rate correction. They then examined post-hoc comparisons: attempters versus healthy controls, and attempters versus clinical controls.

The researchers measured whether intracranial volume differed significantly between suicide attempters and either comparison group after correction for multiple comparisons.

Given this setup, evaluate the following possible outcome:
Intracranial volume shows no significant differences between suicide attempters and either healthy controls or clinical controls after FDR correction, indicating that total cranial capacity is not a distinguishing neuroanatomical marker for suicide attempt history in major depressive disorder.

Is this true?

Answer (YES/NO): NO